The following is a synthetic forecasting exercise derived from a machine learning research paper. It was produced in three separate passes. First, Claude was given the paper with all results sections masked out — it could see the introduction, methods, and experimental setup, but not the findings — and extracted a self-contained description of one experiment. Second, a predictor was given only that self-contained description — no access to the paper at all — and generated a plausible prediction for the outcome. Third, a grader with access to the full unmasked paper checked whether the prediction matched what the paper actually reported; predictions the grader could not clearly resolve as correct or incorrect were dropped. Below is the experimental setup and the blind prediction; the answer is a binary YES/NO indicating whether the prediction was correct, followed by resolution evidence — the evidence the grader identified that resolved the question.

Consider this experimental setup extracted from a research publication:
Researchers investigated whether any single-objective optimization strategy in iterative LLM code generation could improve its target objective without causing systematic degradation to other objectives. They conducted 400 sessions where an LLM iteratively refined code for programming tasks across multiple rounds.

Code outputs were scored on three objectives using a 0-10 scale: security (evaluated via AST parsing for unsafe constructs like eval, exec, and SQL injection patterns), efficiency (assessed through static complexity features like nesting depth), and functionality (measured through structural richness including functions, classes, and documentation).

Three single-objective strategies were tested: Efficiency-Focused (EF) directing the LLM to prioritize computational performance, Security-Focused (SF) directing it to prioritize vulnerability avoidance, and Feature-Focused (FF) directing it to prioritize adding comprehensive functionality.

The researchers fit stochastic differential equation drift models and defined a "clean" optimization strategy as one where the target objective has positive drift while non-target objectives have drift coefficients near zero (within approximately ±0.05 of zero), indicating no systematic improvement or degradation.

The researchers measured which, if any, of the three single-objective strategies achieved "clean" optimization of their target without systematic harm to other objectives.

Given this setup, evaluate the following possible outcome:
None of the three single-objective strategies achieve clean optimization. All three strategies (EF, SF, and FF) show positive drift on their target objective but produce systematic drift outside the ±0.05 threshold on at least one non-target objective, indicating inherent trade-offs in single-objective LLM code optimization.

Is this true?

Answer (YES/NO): NO